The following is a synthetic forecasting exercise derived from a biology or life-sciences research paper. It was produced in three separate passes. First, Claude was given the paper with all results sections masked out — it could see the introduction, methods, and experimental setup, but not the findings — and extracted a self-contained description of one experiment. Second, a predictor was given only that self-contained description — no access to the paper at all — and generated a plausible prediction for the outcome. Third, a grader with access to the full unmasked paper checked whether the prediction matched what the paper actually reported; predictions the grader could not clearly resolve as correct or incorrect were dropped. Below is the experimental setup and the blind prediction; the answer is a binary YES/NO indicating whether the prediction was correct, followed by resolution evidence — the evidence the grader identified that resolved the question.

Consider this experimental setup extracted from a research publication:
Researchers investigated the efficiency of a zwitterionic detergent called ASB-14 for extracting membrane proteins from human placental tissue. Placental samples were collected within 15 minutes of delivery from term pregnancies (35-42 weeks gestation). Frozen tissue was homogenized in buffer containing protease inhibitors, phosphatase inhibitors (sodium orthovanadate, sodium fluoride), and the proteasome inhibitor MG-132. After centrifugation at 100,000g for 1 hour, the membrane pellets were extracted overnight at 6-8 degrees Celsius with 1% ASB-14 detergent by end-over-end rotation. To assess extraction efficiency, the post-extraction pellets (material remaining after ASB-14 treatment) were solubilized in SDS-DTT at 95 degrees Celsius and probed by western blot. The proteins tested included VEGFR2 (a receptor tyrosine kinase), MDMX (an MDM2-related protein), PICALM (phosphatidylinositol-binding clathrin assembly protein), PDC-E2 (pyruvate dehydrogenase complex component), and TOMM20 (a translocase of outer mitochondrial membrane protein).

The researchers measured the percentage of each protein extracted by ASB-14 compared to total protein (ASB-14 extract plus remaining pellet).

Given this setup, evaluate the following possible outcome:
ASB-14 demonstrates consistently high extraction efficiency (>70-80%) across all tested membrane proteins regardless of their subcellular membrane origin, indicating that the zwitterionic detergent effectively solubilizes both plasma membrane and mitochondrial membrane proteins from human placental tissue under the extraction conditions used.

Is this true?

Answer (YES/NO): NO